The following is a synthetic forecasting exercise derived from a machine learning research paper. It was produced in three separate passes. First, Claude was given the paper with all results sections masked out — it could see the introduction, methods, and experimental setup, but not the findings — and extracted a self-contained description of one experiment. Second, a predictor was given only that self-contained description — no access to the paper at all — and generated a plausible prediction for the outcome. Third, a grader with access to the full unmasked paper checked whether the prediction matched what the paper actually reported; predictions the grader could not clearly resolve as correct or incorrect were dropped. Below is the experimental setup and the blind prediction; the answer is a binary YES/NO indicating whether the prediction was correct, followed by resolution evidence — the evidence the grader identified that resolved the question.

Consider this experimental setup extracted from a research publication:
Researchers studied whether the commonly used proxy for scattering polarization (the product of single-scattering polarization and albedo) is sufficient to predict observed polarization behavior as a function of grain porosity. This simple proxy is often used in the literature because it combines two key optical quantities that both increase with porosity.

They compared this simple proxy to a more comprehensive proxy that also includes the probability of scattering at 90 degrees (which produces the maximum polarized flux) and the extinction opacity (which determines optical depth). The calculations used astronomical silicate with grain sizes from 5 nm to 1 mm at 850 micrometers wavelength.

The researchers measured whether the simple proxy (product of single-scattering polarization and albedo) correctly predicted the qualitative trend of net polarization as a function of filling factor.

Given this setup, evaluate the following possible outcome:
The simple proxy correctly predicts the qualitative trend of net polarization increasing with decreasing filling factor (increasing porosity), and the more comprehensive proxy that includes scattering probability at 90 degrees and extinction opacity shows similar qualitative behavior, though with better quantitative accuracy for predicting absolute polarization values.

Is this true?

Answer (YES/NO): NO